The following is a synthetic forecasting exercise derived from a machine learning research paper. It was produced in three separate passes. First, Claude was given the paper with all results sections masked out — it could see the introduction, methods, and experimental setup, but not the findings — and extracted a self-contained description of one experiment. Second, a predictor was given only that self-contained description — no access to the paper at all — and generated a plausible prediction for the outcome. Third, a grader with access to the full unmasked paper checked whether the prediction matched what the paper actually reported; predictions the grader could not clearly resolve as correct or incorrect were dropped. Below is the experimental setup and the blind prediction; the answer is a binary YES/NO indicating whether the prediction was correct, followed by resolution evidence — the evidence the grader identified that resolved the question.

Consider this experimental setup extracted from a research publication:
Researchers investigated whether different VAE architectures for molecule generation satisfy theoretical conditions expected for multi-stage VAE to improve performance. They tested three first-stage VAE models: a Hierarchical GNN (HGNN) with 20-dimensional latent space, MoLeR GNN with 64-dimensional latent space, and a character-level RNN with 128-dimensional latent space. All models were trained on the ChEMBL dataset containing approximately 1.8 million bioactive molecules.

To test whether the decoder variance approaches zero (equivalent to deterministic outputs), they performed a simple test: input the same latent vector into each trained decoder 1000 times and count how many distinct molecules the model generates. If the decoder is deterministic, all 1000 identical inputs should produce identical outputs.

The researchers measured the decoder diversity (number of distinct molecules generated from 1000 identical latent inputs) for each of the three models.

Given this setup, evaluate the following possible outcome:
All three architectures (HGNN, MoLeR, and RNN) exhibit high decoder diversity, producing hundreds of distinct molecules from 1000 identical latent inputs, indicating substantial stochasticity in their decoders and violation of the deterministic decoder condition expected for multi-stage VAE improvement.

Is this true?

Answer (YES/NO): NO